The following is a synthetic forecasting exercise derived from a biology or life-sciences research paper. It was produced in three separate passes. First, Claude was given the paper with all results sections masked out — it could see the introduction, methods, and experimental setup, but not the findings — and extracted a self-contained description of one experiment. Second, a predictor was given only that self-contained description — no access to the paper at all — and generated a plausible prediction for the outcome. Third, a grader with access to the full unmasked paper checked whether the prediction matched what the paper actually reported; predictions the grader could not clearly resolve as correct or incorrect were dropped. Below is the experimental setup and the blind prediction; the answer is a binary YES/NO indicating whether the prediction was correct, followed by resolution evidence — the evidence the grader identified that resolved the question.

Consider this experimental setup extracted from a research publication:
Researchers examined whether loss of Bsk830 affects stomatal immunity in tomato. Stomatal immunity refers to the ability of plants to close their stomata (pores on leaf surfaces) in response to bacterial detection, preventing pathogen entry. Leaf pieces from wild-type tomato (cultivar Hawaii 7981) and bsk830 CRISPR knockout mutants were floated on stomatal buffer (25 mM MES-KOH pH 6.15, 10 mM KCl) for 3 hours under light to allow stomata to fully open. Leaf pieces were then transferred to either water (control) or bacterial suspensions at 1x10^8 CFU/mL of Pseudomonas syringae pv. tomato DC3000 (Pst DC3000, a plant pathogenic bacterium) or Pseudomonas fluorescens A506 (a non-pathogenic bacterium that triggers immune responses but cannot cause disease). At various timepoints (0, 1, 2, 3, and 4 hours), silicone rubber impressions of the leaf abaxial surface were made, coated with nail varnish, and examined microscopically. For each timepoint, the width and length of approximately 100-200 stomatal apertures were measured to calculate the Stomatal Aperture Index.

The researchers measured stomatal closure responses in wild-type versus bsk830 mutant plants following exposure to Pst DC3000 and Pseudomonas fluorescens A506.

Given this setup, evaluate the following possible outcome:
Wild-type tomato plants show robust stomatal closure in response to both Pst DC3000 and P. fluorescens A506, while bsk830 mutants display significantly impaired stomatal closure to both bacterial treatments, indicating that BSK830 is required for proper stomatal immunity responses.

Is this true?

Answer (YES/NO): YES